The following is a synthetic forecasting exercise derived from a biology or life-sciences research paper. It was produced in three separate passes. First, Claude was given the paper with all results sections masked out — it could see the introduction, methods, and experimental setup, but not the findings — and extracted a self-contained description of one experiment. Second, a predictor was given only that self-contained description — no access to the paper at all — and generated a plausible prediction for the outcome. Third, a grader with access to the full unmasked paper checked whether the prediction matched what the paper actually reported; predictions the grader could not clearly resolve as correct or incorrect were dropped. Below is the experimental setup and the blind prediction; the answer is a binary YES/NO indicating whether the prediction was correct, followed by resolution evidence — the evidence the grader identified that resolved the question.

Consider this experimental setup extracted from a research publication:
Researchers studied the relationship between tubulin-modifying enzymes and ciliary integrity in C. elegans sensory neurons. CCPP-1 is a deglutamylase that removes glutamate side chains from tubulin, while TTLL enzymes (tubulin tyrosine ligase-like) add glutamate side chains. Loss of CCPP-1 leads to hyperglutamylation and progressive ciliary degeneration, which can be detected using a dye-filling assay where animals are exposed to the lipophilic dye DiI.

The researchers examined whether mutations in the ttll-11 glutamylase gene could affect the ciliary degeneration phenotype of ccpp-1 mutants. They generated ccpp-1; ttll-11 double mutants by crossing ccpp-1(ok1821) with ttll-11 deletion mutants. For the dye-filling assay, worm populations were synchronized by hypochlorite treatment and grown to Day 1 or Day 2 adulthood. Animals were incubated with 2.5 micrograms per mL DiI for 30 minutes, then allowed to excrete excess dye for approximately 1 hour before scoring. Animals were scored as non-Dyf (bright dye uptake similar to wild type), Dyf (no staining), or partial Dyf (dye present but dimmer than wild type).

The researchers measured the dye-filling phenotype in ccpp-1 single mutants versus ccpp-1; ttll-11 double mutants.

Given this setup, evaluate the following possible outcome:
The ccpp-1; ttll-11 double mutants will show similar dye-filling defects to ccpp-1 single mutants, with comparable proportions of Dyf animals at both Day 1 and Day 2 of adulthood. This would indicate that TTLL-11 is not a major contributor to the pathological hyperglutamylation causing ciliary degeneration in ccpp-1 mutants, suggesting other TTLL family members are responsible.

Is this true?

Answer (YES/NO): NO